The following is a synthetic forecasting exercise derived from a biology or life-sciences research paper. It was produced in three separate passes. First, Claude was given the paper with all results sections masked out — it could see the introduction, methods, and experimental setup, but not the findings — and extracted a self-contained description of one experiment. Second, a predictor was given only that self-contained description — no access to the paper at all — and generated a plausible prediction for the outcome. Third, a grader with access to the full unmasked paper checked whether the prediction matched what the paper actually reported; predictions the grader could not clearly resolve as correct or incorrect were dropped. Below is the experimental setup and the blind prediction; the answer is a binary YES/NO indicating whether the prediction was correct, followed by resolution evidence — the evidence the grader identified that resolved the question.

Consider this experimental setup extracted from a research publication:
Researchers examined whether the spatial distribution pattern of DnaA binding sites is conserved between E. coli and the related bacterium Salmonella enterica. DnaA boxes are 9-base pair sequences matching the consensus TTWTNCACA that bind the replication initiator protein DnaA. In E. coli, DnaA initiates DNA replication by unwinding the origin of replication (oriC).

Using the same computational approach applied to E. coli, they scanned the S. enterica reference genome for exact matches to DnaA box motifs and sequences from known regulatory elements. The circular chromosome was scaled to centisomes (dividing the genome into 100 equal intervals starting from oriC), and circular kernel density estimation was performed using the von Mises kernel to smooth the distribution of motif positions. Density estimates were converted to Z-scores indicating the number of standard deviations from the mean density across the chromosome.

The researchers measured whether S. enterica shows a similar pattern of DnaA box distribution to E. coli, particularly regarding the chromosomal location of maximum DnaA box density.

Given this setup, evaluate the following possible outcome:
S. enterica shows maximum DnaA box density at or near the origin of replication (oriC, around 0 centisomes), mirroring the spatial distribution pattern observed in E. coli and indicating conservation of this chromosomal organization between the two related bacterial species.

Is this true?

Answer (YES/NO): YES